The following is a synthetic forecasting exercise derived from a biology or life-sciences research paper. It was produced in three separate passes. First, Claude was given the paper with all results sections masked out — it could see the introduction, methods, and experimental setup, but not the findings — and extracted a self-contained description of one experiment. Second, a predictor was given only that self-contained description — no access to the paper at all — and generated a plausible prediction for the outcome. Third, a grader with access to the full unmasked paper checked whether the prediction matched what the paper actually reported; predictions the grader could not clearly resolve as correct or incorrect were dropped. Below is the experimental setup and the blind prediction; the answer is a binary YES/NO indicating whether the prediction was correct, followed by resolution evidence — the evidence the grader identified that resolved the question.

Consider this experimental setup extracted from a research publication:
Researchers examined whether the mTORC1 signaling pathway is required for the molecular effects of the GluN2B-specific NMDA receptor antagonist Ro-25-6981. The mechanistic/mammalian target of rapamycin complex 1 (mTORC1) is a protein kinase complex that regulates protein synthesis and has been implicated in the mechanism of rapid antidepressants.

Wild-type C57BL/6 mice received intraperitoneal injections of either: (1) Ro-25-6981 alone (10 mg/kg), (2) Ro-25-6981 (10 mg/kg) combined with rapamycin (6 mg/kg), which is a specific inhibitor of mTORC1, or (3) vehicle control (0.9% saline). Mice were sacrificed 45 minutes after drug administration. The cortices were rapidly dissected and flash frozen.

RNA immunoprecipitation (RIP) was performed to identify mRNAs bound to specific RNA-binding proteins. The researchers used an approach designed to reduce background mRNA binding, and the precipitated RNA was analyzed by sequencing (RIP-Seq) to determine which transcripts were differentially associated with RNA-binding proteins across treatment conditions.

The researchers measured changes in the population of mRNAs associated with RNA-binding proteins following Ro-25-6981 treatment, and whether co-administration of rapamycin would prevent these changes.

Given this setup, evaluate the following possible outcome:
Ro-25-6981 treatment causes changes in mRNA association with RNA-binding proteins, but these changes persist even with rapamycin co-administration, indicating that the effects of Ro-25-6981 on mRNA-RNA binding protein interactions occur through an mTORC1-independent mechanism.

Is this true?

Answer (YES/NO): NO